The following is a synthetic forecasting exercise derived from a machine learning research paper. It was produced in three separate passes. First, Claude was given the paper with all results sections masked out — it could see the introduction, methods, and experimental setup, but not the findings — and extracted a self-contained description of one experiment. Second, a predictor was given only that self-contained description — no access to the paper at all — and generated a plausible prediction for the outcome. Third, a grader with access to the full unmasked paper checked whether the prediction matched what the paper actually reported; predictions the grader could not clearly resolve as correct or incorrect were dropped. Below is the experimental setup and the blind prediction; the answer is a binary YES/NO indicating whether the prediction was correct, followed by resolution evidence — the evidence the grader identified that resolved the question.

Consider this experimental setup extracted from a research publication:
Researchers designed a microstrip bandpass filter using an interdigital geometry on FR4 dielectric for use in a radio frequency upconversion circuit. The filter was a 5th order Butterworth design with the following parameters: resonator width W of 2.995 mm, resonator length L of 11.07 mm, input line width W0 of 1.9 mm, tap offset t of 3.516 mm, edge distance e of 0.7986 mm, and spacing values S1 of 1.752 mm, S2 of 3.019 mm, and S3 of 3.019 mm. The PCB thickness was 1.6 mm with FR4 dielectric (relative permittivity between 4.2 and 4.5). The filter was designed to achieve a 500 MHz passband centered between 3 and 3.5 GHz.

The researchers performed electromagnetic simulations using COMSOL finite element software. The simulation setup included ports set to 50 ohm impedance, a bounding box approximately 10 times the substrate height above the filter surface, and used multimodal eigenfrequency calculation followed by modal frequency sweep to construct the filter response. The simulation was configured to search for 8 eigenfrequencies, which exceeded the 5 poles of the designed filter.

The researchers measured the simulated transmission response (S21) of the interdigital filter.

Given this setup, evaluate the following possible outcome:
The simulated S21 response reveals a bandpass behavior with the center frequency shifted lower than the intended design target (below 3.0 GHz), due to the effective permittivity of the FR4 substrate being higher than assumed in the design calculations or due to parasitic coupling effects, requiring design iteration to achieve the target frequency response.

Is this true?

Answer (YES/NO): NO